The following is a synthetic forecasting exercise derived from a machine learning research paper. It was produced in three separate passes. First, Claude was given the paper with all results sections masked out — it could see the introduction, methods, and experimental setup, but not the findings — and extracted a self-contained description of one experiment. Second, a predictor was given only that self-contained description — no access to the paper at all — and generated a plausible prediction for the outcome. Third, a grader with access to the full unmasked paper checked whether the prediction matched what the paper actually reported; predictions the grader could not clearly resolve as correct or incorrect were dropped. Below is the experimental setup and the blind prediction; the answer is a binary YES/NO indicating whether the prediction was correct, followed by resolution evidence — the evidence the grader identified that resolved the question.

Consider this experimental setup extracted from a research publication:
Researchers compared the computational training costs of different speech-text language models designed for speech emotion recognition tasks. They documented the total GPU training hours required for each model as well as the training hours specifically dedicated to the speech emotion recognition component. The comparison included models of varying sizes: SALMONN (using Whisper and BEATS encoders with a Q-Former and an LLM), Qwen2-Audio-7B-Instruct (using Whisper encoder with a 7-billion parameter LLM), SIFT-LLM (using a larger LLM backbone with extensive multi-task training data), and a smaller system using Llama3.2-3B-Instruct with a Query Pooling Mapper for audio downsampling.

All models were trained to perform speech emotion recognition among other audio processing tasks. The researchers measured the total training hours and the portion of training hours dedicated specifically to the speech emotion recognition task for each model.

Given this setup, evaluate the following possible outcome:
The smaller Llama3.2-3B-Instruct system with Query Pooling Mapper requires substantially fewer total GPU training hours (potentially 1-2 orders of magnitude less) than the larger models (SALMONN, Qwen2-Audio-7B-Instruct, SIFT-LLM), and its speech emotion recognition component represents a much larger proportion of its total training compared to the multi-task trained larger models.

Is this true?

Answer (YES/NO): YES